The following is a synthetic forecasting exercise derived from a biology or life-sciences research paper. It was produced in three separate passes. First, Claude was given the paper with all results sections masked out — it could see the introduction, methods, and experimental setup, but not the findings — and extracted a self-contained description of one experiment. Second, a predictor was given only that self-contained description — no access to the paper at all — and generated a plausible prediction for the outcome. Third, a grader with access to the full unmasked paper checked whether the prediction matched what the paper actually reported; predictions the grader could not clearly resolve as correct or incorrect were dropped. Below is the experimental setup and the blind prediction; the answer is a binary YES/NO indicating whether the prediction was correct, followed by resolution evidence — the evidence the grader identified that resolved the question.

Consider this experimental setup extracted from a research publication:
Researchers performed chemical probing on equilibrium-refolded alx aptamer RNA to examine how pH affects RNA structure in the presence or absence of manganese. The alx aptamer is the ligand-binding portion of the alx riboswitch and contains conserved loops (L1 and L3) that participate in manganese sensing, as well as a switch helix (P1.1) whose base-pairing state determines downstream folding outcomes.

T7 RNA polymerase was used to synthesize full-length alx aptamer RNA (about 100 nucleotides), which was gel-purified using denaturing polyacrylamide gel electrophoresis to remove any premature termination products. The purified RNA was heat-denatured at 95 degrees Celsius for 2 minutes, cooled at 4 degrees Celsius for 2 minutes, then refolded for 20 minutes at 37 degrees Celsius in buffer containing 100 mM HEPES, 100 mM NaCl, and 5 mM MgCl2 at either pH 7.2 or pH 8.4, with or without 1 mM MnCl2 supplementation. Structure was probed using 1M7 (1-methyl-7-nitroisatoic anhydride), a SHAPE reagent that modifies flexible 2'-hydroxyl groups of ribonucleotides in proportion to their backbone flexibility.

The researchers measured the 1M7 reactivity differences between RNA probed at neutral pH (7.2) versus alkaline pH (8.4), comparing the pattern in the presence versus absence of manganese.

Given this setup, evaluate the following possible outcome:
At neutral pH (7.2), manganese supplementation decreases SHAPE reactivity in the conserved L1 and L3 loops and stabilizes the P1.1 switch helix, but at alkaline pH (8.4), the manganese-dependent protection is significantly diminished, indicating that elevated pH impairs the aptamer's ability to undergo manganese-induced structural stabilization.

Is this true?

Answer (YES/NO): NO